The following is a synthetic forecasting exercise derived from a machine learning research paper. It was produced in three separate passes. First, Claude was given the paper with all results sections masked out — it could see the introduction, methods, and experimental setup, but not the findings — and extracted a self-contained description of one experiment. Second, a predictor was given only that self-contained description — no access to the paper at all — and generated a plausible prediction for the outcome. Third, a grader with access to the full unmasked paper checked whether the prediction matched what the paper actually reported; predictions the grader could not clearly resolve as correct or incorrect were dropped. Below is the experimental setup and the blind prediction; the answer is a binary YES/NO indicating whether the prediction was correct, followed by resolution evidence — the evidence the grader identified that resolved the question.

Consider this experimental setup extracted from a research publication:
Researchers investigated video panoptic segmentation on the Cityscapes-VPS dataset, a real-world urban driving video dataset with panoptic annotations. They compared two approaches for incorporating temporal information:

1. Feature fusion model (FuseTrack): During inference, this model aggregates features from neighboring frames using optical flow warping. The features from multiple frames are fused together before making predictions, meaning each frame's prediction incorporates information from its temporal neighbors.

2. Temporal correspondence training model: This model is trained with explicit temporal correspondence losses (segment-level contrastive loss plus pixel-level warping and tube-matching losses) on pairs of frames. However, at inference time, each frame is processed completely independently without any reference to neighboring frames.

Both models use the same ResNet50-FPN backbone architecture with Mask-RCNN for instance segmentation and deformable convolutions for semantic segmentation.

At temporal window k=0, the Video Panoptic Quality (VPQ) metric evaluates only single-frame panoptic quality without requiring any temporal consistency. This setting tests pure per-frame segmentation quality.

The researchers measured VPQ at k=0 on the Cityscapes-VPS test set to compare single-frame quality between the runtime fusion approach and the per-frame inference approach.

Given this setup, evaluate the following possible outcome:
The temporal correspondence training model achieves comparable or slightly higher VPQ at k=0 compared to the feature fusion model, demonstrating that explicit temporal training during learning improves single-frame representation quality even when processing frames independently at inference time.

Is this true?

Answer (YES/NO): NO